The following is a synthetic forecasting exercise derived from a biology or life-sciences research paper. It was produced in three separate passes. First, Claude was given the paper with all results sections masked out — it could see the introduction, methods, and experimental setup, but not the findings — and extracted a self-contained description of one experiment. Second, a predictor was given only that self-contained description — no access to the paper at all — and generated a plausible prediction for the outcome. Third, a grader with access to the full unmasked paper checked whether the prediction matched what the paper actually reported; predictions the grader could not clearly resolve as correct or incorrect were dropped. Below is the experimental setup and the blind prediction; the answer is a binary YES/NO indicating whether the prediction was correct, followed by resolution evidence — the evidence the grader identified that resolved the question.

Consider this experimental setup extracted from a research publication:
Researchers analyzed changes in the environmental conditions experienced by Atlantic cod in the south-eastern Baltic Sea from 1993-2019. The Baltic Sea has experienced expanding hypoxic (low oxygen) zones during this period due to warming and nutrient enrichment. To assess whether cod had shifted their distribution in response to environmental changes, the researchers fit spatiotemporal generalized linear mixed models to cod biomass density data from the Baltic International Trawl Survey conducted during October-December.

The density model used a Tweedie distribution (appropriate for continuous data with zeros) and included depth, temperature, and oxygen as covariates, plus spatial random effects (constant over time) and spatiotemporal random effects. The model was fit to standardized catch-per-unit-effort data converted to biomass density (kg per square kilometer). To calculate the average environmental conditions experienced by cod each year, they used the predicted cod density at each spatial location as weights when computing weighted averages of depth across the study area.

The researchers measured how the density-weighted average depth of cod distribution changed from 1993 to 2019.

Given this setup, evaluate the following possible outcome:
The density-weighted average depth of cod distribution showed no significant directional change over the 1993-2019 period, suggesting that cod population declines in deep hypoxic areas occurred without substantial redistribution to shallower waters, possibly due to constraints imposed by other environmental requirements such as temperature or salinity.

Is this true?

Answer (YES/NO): NO